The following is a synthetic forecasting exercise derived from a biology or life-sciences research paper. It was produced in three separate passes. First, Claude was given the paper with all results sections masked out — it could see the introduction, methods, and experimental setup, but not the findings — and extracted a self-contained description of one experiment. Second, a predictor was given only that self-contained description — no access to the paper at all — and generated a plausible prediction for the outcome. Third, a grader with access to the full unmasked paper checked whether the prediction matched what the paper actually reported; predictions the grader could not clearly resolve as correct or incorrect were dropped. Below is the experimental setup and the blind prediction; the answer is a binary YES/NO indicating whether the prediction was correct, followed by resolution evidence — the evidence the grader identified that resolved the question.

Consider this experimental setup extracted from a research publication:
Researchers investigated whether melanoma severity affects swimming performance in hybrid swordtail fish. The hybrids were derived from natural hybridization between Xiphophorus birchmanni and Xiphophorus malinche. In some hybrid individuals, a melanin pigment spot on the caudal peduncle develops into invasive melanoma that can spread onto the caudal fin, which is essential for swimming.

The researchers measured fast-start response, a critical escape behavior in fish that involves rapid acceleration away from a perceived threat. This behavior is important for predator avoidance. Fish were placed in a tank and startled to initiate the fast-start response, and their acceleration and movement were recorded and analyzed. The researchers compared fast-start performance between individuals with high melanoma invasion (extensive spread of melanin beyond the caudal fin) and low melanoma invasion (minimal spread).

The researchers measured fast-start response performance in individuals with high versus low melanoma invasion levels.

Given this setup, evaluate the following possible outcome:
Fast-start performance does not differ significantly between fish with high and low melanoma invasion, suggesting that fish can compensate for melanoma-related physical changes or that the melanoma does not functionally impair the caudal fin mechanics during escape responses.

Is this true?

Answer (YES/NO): NO